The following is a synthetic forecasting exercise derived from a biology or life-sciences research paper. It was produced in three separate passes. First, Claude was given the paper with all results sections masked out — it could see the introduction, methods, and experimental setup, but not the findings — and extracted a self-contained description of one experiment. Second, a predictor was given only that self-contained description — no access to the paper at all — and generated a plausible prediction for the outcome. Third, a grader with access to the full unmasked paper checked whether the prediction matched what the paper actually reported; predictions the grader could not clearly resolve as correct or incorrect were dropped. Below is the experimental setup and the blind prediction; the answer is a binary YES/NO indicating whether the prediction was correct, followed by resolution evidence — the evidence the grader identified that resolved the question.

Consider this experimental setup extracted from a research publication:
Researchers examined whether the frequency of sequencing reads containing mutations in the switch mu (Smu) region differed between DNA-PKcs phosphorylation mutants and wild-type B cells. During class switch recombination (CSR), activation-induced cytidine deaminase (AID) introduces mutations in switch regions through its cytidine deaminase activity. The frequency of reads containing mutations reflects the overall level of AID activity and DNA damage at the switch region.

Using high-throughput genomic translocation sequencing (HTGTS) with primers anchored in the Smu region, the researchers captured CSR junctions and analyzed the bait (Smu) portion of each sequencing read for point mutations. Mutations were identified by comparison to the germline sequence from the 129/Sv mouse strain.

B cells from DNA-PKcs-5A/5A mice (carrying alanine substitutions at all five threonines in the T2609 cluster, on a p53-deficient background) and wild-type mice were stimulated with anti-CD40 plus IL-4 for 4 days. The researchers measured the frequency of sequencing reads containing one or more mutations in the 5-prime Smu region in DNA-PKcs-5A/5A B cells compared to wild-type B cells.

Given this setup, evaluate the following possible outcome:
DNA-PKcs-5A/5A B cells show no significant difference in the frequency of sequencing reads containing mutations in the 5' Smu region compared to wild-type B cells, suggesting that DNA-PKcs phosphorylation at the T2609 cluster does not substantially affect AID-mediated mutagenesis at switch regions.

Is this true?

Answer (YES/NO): NO